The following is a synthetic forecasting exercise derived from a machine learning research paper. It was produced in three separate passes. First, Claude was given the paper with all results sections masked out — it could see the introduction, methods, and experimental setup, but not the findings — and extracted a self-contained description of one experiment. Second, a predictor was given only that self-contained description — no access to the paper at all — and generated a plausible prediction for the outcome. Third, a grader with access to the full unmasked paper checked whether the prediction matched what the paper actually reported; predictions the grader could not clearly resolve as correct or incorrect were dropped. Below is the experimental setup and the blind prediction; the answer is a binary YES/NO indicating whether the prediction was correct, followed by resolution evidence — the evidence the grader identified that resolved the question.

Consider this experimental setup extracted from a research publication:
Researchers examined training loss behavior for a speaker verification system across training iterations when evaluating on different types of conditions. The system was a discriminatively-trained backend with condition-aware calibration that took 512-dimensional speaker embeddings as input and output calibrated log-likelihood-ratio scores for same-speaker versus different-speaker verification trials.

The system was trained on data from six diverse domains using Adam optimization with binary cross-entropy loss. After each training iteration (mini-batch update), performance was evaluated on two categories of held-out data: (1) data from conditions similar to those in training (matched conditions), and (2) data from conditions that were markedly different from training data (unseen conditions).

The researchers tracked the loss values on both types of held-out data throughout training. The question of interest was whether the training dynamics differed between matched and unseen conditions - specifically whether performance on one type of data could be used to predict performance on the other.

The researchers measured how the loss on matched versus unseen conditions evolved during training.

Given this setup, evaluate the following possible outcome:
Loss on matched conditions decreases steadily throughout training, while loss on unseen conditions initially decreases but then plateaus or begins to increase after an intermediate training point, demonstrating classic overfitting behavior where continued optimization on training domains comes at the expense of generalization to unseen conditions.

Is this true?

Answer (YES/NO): NO